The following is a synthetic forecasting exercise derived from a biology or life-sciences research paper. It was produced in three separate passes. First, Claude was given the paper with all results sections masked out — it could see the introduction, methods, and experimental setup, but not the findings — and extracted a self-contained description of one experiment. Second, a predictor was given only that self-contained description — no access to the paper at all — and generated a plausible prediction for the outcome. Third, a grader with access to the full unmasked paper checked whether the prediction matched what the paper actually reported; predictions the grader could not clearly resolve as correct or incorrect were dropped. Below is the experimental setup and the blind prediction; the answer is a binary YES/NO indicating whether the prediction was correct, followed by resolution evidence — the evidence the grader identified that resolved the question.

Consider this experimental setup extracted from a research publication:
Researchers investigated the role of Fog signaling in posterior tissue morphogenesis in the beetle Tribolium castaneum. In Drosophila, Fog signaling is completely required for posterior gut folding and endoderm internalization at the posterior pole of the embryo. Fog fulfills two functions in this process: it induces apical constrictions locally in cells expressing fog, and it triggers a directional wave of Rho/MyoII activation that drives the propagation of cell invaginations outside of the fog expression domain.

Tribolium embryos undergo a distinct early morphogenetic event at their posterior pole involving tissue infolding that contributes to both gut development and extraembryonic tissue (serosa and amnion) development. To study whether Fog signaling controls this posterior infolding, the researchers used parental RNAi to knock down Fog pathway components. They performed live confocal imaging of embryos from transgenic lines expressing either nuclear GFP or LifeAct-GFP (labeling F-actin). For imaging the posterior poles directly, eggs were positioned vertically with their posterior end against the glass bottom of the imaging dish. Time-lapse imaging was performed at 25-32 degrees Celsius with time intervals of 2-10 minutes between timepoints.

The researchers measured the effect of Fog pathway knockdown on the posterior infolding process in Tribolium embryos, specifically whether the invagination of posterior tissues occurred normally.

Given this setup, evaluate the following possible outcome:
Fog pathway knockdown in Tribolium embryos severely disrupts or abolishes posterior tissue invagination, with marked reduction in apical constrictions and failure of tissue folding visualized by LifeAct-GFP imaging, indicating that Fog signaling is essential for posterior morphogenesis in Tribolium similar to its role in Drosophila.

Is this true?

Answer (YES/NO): YES